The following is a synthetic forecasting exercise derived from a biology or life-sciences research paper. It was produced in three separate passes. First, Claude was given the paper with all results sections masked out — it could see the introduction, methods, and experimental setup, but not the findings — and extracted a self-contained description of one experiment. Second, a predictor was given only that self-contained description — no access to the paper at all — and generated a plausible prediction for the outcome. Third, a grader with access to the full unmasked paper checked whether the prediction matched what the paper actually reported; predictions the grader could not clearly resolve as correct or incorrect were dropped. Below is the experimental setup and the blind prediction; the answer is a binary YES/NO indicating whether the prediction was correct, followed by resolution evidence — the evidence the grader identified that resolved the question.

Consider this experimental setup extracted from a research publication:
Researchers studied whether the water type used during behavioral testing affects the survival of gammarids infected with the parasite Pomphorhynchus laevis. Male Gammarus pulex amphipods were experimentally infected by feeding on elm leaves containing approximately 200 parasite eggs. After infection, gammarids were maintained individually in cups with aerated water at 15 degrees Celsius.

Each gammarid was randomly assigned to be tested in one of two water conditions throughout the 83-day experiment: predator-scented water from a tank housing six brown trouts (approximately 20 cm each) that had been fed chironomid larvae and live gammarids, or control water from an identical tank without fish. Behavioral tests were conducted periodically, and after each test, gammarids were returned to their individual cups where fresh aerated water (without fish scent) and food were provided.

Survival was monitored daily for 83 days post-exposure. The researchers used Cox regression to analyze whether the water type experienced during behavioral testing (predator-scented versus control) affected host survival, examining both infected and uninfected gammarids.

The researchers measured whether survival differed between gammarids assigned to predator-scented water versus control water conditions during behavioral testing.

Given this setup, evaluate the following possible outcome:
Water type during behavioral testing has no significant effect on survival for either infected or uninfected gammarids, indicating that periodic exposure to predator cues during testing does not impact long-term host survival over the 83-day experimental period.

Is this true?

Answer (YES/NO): YES